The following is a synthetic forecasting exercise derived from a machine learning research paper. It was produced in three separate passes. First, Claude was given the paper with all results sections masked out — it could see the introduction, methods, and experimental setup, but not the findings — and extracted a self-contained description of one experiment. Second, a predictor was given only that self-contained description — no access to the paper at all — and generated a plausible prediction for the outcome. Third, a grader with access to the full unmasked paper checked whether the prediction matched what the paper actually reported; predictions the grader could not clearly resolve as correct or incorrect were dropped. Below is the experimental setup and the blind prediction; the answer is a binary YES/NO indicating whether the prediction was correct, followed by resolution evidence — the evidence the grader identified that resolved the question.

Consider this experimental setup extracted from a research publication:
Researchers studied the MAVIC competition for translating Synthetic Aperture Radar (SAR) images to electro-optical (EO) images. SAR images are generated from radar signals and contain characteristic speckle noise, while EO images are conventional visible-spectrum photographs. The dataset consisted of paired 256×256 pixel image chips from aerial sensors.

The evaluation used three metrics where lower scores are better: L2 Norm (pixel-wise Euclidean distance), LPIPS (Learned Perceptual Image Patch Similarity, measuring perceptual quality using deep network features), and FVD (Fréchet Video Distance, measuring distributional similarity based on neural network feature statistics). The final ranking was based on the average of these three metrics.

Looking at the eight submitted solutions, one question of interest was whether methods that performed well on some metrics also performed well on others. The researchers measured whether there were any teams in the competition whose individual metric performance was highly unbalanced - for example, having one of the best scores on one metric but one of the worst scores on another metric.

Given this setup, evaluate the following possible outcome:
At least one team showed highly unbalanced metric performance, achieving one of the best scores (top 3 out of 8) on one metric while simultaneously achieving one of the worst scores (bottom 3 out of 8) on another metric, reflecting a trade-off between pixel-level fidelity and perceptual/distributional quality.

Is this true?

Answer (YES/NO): YES